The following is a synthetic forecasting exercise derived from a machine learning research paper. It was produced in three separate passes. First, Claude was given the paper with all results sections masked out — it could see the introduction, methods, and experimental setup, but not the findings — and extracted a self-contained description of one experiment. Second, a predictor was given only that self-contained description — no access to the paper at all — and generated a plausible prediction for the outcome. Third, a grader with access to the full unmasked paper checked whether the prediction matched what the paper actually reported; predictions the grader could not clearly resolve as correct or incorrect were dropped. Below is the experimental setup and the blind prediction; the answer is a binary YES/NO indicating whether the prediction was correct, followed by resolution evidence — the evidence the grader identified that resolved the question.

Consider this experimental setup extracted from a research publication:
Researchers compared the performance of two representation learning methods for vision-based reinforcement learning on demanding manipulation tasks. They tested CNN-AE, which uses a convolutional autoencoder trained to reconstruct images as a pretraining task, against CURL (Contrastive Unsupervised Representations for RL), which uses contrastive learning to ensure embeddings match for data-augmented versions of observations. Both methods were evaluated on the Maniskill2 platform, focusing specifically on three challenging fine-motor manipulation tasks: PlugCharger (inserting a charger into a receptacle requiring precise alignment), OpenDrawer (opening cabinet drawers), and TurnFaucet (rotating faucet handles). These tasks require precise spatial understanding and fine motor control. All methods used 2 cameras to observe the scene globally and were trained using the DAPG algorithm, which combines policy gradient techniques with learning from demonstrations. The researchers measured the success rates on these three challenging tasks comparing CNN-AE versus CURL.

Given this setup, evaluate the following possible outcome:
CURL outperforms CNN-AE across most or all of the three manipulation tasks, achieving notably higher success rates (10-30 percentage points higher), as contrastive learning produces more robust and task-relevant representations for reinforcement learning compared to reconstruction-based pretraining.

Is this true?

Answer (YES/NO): NO